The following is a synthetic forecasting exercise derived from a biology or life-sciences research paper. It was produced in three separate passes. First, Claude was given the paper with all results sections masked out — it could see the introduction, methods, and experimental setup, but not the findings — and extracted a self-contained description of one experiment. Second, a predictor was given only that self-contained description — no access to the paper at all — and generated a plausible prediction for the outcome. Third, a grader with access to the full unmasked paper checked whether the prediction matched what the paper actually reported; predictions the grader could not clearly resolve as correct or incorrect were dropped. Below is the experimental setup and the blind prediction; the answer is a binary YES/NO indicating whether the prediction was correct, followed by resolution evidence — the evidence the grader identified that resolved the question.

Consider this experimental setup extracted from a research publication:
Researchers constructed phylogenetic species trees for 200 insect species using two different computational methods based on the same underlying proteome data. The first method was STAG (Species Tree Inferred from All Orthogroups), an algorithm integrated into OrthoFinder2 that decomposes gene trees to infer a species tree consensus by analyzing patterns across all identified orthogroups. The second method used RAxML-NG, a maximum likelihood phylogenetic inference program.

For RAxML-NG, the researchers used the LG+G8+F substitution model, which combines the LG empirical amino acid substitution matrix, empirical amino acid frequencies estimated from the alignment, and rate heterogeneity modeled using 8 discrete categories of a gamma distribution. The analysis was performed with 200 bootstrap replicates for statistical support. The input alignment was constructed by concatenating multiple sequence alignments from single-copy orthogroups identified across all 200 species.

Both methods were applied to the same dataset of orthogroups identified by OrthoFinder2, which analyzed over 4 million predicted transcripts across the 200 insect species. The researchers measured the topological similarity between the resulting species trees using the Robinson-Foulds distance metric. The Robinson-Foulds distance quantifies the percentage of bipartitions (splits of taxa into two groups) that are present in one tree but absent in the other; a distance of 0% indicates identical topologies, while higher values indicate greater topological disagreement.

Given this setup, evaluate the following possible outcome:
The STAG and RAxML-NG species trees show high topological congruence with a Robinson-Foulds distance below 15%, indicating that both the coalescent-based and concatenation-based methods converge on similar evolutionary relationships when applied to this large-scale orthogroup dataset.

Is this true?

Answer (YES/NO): YES